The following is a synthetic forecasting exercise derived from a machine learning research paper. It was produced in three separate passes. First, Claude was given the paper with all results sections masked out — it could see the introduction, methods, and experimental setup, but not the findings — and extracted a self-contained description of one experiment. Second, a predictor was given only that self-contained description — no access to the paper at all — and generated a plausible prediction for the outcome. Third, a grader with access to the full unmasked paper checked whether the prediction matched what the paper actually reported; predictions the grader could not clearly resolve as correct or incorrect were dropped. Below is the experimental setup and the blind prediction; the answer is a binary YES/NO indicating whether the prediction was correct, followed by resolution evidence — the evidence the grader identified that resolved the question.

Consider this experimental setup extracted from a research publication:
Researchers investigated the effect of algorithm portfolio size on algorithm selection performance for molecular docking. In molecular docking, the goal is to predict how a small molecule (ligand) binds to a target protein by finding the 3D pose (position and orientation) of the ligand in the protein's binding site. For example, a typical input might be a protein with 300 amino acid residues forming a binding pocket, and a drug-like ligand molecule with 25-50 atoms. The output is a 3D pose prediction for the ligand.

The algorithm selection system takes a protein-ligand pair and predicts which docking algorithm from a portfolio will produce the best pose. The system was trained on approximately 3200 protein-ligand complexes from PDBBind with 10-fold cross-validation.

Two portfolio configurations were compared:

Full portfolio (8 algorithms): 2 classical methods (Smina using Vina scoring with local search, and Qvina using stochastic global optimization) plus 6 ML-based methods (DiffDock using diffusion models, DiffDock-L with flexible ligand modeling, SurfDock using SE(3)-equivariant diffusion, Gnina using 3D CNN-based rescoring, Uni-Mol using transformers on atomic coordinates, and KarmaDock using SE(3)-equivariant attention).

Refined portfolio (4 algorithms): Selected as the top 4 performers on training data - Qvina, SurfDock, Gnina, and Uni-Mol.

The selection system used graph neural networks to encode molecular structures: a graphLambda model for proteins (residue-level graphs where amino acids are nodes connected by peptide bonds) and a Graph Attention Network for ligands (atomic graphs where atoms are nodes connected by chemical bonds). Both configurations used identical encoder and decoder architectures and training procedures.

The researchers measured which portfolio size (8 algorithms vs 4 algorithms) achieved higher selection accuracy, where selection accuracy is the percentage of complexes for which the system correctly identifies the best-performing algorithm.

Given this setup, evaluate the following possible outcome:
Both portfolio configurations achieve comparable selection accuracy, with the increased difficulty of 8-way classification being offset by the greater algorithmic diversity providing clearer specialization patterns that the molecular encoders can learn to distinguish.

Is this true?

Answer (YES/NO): NO